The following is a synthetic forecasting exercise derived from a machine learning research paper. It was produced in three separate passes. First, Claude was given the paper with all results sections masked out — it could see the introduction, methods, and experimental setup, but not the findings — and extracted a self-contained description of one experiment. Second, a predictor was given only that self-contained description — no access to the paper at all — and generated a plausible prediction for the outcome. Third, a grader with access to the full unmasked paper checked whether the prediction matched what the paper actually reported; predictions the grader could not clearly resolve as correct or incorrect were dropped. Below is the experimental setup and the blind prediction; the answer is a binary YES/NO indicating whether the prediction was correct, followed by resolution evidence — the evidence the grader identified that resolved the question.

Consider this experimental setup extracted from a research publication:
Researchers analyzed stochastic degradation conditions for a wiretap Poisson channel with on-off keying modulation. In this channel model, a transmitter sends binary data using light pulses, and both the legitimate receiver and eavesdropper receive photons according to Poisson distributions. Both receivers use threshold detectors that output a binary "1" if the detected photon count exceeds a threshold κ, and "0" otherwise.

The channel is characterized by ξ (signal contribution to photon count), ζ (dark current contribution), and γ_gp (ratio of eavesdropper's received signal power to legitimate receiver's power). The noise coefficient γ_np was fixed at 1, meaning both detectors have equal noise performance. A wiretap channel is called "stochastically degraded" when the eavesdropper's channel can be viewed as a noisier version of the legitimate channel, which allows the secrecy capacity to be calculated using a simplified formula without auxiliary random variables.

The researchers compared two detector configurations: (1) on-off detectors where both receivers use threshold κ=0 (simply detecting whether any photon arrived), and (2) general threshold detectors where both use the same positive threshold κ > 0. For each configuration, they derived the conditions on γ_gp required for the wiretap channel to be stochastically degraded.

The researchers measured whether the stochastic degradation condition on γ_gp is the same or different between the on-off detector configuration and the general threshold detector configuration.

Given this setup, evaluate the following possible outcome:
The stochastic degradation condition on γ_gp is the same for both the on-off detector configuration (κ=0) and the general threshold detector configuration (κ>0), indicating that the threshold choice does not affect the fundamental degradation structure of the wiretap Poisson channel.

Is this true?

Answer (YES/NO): NO